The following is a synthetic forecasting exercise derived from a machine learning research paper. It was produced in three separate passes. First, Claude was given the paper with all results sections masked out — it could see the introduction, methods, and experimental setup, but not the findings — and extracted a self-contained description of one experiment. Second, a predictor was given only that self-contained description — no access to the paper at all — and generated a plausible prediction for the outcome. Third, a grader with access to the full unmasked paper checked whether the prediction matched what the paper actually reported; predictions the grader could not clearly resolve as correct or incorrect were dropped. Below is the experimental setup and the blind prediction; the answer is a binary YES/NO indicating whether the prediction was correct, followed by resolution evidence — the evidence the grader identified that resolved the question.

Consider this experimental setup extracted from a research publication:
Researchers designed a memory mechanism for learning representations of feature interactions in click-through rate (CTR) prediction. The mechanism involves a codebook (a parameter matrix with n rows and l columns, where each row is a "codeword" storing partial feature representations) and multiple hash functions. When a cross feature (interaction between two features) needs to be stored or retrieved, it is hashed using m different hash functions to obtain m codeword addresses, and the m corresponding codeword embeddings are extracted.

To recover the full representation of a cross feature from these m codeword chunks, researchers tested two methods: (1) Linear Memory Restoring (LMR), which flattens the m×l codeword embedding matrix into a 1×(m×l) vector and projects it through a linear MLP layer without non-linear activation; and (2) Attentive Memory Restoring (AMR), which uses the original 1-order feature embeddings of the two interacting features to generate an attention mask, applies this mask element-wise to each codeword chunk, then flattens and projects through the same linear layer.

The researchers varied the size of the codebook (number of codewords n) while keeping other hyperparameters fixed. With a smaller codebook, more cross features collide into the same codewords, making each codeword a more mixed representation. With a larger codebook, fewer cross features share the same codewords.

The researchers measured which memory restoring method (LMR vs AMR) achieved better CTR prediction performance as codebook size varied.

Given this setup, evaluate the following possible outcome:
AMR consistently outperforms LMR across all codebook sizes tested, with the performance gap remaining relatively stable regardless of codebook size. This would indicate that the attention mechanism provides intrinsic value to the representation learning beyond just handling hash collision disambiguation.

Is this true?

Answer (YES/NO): NO